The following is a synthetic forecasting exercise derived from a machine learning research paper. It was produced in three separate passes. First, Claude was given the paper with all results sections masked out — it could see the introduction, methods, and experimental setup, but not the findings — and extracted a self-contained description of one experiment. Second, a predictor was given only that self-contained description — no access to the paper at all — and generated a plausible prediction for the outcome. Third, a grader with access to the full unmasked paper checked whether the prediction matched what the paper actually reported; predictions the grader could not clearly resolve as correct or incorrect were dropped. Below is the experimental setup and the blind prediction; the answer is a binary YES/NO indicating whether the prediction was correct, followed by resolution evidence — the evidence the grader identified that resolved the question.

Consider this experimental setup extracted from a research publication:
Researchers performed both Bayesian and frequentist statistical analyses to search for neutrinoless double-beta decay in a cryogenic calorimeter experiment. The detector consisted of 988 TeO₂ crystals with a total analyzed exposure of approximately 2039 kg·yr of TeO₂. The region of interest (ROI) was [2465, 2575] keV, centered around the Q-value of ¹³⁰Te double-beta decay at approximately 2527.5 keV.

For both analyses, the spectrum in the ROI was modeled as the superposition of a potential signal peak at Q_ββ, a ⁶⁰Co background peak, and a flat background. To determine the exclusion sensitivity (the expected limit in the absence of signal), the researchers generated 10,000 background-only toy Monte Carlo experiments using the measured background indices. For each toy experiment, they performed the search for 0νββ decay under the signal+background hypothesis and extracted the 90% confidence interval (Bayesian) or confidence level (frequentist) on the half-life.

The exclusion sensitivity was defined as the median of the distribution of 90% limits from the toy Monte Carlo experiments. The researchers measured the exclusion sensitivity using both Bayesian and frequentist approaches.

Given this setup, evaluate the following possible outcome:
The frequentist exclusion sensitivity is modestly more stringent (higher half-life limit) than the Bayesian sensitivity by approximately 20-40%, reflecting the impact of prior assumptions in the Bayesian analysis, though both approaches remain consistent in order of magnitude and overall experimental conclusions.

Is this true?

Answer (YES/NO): NO